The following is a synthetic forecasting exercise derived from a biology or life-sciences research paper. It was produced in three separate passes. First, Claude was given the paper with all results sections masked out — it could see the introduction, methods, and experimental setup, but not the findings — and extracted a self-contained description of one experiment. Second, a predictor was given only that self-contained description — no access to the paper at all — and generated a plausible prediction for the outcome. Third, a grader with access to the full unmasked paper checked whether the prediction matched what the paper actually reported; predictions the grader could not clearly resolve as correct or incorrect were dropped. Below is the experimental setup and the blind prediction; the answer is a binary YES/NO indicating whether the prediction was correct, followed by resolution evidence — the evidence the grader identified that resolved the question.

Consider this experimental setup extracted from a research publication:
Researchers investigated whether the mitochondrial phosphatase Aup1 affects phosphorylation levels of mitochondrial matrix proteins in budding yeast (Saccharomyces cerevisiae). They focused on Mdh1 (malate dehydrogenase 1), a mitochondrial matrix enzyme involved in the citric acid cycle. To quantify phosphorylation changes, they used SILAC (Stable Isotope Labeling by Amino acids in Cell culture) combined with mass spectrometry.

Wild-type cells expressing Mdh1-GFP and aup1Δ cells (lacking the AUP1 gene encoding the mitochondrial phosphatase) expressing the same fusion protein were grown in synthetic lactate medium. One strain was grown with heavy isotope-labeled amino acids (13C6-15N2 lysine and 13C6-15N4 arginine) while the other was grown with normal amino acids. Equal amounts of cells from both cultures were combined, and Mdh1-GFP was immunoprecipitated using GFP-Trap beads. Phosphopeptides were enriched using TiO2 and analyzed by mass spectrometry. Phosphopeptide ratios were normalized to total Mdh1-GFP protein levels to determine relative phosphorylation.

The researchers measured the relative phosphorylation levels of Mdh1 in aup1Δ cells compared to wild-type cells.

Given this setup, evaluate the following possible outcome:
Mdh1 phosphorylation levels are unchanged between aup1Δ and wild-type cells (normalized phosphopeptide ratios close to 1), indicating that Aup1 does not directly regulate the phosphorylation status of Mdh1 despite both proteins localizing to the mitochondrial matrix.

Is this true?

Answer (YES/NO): NO